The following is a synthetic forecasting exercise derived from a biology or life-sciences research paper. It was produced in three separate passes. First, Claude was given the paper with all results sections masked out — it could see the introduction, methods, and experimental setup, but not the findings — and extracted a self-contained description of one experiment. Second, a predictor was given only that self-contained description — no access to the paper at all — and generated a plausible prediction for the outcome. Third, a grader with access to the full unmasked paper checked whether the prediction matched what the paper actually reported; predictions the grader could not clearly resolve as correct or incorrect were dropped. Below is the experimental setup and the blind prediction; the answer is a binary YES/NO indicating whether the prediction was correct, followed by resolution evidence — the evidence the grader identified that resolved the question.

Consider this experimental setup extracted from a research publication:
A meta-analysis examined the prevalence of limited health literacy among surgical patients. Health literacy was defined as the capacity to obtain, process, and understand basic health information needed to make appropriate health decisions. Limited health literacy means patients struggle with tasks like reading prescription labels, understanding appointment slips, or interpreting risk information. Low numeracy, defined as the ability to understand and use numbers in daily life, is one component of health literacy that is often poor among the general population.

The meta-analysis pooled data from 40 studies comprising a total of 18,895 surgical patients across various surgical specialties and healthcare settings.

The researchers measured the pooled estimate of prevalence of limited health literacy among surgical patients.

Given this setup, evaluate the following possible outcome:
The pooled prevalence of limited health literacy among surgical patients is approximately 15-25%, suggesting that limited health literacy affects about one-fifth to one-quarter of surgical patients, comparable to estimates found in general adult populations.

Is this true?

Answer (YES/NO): NO